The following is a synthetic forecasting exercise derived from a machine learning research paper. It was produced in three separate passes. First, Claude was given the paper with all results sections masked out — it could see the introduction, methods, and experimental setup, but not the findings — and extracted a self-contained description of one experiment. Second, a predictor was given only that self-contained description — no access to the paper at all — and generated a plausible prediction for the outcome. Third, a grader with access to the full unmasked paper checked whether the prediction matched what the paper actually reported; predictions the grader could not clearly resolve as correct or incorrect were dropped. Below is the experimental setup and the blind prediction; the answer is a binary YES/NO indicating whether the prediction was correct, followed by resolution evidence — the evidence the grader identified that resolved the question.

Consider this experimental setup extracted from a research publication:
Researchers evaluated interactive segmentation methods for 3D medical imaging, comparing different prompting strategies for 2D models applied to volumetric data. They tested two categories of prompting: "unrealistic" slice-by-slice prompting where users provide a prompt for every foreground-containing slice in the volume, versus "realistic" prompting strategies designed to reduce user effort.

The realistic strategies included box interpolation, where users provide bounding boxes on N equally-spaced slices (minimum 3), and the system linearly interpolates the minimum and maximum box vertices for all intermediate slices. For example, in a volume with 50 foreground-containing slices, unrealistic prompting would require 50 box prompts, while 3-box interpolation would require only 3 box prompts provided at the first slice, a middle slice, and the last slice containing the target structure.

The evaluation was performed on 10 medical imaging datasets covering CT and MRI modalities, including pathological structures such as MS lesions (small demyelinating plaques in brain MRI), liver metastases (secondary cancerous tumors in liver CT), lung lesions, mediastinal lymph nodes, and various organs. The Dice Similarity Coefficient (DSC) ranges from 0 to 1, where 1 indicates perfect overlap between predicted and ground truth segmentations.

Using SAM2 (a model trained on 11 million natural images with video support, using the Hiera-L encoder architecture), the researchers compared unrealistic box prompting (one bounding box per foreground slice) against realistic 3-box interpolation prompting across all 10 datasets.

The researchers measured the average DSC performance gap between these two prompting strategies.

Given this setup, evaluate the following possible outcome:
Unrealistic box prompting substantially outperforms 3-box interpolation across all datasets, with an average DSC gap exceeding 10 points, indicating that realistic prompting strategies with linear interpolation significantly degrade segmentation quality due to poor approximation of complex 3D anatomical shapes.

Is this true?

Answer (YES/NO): NO